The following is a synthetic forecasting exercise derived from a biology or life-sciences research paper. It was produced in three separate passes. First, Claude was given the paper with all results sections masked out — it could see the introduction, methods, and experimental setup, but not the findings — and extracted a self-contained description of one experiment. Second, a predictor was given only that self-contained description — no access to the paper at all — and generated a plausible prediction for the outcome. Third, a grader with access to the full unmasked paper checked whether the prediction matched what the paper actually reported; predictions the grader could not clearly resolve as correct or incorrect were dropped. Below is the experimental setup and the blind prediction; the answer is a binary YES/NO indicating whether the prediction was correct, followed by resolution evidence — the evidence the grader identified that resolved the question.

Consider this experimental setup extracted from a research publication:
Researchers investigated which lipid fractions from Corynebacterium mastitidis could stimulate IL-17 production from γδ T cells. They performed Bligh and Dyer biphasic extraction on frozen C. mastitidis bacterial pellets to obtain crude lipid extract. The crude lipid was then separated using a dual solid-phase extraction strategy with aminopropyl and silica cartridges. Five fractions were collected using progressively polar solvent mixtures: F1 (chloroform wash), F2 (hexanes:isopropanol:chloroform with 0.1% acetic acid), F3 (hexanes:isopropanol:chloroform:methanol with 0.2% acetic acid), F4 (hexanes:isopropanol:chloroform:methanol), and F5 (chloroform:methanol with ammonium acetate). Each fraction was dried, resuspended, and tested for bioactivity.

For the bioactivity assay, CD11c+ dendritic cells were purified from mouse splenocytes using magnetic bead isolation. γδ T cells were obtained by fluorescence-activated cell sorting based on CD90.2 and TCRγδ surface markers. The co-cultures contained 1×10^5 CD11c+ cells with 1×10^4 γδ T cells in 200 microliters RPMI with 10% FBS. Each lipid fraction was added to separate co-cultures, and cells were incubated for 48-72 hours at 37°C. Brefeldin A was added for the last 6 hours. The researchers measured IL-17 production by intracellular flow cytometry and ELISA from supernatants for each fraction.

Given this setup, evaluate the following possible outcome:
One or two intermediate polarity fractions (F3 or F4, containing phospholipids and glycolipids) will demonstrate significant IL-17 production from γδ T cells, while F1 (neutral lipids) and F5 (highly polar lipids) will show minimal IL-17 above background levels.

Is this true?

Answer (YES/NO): YES